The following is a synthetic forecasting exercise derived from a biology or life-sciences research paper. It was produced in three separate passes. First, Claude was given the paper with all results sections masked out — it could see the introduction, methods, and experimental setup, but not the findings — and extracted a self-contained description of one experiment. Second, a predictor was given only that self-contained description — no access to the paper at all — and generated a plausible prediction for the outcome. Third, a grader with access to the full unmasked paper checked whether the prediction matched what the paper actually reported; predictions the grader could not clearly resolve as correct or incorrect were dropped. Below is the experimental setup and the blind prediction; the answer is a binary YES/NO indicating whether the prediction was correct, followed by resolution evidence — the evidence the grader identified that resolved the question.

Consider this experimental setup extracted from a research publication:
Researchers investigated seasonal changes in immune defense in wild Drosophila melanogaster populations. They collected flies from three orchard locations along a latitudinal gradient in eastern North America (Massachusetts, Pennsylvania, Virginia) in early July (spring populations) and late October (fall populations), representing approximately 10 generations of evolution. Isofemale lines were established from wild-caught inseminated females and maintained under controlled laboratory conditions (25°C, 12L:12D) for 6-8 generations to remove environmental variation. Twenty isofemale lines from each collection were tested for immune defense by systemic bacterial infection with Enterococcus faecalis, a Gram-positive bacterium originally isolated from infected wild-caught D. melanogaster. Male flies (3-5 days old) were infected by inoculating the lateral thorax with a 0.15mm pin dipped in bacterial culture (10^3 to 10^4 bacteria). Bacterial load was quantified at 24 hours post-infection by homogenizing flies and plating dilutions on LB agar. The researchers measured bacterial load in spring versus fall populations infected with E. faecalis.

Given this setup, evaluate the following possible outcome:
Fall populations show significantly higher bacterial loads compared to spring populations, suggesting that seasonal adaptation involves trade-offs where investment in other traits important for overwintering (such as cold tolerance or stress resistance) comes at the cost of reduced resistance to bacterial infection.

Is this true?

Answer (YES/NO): YES